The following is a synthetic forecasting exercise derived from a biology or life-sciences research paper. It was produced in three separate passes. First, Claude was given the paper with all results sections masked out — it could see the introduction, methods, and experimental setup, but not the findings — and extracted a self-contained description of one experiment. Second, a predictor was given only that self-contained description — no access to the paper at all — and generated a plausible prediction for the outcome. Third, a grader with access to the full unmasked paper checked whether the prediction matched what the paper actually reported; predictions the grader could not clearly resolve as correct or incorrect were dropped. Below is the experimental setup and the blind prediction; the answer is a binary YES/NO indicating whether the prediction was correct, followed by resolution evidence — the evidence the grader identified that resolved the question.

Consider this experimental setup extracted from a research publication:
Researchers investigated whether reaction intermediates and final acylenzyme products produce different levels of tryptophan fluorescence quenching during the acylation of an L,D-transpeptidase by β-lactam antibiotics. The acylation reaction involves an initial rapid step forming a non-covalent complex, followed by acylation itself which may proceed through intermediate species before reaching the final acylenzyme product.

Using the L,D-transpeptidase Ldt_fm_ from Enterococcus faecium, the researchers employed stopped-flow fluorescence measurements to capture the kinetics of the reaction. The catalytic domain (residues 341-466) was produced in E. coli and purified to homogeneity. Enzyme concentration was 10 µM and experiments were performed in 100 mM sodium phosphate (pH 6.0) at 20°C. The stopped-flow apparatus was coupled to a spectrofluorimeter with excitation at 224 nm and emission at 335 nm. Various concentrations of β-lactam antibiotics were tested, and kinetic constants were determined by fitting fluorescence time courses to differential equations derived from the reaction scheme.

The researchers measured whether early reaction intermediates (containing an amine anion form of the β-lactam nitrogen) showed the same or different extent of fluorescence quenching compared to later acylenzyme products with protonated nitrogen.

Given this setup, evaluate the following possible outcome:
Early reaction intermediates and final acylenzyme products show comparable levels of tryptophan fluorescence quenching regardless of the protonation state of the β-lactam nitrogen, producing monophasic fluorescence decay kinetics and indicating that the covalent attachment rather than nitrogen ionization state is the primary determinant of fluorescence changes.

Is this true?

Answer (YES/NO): NO